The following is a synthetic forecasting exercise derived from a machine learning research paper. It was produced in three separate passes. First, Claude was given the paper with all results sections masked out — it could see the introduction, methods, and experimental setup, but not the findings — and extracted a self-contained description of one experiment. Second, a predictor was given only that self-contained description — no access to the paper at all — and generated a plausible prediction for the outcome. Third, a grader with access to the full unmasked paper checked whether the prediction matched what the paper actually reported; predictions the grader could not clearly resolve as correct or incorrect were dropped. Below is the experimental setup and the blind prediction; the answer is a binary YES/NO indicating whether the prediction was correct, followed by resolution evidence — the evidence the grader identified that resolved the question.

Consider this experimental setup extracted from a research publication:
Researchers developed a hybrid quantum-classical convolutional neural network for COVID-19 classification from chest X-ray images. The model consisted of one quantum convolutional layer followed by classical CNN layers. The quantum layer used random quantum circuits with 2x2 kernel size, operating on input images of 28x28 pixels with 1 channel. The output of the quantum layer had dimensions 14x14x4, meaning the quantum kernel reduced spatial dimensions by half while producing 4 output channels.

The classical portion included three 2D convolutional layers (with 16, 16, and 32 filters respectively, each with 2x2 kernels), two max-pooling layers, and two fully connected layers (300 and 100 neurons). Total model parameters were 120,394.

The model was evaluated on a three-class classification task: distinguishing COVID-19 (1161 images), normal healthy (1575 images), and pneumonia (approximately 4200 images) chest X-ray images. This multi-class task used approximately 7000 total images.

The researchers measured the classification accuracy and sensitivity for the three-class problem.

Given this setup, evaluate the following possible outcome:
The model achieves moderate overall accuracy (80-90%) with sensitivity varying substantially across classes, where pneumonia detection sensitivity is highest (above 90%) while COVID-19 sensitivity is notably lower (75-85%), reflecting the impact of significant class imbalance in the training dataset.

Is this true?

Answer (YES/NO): NO